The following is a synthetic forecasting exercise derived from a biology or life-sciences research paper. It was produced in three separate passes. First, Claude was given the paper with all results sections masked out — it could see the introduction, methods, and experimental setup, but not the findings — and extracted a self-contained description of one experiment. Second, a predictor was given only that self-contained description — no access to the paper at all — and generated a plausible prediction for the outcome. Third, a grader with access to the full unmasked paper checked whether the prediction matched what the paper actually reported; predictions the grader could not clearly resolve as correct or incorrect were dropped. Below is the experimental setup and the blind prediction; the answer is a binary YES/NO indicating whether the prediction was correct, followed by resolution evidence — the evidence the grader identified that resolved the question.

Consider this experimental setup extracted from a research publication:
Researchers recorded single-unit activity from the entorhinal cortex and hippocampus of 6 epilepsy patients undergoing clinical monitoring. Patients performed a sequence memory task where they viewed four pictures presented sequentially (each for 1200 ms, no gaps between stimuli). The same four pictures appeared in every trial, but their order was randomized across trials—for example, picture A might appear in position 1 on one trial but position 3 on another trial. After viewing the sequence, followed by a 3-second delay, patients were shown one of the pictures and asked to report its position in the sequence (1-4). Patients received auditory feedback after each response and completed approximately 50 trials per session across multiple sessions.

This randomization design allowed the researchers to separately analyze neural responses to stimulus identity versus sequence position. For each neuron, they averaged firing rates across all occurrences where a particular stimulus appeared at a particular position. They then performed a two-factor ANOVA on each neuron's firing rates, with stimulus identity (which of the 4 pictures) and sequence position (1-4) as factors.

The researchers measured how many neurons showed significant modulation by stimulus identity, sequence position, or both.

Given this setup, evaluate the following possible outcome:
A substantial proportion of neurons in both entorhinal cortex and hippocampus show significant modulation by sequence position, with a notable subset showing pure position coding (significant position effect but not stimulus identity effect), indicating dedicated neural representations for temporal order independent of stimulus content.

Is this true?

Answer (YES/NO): YES